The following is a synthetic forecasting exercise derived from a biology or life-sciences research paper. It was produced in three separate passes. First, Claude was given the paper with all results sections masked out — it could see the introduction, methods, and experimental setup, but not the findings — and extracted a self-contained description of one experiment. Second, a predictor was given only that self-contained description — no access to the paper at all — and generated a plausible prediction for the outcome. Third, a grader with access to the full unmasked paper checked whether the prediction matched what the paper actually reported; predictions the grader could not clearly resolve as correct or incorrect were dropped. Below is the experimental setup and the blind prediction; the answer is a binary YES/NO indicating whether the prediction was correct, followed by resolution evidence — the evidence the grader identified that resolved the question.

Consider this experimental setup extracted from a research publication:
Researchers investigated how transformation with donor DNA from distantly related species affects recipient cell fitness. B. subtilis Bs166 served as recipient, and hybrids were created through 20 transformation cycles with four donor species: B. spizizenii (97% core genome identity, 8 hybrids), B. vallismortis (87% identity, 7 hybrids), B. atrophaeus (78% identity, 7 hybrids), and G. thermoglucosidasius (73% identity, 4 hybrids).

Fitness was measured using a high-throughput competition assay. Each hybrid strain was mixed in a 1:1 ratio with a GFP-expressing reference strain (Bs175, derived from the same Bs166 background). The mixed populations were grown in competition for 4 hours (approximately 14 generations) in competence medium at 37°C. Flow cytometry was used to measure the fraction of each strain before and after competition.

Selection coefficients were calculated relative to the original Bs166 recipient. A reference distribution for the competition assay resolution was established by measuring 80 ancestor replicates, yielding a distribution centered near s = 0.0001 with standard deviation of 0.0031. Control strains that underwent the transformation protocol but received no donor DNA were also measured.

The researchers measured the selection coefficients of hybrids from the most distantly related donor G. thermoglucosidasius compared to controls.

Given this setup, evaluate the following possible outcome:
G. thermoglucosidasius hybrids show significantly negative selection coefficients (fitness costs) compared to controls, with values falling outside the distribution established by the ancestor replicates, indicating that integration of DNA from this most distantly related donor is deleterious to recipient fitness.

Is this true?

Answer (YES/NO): NO